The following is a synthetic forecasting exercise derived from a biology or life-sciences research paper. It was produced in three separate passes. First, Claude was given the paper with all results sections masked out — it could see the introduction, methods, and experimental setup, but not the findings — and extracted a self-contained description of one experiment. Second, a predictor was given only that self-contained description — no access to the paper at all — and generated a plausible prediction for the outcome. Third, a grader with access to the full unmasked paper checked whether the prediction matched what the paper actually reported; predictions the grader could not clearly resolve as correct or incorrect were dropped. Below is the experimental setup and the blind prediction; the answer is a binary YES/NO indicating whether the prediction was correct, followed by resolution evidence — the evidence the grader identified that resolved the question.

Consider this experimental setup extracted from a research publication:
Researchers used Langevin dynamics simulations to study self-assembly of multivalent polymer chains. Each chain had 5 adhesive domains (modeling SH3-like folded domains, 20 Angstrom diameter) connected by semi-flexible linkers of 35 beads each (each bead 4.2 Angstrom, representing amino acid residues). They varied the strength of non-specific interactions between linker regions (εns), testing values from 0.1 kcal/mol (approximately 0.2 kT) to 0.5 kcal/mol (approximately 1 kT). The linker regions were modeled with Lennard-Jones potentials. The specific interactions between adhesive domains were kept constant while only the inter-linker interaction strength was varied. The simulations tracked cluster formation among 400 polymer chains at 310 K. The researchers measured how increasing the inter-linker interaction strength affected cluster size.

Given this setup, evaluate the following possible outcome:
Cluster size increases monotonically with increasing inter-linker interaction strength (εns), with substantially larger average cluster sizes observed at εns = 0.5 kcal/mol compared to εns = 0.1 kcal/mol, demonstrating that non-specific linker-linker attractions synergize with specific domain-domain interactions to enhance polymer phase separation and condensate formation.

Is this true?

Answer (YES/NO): NO